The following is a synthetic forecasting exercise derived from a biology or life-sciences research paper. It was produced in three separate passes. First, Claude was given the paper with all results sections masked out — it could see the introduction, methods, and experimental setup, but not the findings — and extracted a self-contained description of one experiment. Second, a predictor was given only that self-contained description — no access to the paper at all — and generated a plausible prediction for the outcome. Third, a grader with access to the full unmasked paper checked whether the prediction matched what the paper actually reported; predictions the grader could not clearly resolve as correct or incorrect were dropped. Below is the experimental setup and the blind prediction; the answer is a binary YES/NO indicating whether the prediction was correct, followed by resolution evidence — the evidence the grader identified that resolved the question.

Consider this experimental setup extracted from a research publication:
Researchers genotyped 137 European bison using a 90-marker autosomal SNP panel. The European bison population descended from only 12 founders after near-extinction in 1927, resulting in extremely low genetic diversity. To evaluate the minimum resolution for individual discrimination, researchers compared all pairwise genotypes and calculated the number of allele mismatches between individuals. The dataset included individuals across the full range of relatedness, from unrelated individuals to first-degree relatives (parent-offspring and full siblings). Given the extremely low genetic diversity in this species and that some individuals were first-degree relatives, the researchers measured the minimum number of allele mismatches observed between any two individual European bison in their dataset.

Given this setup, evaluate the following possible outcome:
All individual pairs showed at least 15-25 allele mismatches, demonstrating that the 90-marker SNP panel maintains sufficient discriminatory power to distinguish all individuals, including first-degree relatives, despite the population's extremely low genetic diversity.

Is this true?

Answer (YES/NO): YES